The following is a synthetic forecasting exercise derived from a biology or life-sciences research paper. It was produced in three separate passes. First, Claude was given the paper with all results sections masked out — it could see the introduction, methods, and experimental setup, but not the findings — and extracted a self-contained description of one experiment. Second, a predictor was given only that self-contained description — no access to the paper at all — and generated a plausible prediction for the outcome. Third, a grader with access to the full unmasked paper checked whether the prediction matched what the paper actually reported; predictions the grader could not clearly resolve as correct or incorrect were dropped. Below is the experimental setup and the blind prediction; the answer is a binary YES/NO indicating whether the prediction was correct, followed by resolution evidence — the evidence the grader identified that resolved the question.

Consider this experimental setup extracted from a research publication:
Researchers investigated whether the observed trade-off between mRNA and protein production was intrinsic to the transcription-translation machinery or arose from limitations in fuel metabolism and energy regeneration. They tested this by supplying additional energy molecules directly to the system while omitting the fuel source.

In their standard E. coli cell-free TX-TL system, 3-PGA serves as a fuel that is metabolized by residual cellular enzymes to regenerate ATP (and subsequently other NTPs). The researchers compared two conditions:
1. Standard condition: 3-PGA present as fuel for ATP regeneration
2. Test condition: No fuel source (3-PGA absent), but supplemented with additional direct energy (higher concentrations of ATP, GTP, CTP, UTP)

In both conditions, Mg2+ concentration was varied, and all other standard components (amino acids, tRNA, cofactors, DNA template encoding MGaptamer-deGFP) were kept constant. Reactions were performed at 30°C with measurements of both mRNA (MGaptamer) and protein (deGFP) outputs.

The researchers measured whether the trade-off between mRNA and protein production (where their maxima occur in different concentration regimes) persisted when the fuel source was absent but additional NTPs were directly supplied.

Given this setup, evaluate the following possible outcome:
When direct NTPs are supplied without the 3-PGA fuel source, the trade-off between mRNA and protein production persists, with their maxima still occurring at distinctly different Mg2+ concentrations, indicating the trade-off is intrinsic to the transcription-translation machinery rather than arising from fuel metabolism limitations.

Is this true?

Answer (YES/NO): NO